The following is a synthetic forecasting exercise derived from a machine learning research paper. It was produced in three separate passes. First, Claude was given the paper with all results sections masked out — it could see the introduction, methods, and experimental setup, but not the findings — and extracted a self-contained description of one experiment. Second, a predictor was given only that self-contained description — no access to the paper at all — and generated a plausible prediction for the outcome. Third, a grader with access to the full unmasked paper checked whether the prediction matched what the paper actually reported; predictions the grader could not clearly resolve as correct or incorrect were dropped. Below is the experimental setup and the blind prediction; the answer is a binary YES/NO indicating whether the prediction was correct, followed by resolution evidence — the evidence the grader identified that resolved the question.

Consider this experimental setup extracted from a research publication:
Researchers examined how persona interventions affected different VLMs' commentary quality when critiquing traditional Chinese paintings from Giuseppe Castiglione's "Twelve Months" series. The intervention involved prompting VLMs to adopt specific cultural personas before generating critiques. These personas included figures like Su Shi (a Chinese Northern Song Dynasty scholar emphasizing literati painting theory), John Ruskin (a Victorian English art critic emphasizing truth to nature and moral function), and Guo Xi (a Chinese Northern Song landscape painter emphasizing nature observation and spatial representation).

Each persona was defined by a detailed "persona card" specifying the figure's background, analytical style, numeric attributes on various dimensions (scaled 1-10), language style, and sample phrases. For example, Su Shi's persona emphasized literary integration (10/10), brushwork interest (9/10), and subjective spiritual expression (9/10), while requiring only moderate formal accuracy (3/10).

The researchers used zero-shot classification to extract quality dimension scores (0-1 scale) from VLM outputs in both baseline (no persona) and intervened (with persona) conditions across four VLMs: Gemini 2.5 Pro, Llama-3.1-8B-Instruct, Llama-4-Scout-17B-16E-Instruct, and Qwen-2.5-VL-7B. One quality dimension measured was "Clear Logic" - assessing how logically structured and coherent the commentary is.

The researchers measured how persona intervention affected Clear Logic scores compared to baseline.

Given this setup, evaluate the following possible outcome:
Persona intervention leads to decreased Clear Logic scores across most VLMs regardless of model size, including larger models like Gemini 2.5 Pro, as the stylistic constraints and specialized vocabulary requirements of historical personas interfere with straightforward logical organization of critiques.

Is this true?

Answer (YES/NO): YES